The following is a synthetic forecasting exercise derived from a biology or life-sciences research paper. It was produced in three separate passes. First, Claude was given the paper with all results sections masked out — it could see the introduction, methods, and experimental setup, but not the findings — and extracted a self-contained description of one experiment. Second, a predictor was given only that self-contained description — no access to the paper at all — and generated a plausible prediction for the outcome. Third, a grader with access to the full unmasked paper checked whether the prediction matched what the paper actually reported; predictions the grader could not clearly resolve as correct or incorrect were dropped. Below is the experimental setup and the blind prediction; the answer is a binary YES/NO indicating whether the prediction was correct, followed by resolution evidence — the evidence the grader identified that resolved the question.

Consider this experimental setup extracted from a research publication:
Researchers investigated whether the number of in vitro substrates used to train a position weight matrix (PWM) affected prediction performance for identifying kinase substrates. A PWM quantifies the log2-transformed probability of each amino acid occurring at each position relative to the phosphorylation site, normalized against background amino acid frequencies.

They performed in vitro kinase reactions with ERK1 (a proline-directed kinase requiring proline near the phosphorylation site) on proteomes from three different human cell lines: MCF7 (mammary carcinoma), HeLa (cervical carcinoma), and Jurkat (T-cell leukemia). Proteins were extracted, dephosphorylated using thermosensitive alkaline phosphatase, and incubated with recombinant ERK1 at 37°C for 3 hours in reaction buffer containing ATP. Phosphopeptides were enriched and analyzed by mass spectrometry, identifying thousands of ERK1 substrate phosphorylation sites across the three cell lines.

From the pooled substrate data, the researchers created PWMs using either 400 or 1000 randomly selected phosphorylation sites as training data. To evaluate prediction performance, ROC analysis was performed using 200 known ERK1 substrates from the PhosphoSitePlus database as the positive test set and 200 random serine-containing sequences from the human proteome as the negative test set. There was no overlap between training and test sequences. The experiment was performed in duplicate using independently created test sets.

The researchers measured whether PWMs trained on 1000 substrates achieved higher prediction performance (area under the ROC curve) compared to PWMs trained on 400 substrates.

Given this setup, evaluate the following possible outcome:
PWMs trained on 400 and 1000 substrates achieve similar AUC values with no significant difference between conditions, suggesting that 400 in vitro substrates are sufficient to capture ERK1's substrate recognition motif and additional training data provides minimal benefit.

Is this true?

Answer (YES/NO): NO